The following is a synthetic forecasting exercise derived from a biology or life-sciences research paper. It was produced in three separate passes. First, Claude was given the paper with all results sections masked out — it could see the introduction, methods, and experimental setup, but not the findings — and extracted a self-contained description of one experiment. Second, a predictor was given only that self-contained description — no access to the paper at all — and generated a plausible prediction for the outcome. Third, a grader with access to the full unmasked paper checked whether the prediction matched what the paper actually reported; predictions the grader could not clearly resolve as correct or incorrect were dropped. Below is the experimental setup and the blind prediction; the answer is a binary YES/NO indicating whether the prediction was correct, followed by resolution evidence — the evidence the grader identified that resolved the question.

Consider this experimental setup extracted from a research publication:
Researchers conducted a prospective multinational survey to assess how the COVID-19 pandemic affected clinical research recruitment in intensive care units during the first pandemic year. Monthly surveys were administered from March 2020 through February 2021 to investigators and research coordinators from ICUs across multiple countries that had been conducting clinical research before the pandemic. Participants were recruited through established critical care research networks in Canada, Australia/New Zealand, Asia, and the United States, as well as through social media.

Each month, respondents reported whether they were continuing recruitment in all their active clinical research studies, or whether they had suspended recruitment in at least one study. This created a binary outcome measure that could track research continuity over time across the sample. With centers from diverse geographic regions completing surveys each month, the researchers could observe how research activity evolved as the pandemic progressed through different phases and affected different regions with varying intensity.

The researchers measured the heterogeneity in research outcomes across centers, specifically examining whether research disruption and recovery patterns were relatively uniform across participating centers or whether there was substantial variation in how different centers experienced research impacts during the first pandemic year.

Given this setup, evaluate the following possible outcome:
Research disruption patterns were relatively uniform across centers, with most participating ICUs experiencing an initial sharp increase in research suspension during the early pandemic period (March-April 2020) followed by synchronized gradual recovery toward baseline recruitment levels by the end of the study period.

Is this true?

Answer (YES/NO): NO